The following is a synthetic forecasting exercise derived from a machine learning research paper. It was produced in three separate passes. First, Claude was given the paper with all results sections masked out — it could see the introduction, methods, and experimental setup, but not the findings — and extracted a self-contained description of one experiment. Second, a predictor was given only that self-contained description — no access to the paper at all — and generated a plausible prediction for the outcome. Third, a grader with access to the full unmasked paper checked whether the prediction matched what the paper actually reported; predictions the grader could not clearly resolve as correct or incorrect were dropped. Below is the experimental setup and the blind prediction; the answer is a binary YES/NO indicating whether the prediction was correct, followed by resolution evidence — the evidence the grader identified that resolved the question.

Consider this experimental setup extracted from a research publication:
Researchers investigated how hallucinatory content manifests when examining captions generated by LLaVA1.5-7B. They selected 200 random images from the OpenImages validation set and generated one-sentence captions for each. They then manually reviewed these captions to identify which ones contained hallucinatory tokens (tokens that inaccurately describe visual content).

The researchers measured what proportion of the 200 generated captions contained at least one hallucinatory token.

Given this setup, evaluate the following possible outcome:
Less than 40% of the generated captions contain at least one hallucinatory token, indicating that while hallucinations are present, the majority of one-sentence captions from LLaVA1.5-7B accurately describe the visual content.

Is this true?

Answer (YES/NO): YES